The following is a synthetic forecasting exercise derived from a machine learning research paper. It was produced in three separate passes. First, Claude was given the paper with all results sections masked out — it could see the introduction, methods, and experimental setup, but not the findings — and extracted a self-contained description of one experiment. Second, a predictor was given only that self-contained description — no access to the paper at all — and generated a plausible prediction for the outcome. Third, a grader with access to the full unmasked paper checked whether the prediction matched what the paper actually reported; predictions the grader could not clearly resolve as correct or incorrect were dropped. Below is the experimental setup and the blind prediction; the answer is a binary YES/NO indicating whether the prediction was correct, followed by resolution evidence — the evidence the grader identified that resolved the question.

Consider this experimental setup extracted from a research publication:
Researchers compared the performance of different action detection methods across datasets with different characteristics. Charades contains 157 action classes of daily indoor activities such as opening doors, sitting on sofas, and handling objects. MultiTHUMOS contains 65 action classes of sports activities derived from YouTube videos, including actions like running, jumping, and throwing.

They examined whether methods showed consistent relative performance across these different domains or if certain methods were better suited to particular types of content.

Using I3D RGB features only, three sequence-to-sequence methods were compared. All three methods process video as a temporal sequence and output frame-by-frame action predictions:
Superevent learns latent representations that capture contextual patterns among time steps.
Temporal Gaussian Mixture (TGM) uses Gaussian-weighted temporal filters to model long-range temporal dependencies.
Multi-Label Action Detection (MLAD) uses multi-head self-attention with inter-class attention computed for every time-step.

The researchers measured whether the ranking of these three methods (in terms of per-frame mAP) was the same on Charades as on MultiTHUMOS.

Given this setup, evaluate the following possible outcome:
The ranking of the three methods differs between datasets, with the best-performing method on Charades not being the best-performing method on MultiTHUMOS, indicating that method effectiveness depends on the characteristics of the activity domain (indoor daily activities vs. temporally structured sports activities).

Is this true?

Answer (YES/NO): YES